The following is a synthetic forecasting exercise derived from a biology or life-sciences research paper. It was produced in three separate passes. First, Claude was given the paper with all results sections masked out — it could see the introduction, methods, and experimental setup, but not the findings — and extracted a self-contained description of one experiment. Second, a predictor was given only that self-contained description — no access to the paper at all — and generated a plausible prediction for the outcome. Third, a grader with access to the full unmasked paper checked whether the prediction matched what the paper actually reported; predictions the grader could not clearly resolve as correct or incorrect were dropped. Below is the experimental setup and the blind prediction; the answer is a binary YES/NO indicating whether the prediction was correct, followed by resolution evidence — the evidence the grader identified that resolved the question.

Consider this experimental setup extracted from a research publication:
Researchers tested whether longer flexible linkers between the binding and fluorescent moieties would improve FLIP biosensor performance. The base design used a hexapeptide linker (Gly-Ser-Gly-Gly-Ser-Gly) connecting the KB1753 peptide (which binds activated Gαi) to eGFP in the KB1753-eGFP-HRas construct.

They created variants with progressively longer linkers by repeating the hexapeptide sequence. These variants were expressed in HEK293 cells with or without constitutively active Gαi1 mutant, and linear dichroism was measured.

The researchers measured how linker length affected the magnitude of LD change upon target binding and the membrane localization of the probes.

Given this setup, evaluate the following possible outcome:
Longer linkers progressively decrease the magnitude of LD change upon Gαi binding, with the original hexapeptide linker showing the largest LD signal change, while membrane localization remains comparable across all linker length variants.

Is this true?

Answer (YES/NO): NO